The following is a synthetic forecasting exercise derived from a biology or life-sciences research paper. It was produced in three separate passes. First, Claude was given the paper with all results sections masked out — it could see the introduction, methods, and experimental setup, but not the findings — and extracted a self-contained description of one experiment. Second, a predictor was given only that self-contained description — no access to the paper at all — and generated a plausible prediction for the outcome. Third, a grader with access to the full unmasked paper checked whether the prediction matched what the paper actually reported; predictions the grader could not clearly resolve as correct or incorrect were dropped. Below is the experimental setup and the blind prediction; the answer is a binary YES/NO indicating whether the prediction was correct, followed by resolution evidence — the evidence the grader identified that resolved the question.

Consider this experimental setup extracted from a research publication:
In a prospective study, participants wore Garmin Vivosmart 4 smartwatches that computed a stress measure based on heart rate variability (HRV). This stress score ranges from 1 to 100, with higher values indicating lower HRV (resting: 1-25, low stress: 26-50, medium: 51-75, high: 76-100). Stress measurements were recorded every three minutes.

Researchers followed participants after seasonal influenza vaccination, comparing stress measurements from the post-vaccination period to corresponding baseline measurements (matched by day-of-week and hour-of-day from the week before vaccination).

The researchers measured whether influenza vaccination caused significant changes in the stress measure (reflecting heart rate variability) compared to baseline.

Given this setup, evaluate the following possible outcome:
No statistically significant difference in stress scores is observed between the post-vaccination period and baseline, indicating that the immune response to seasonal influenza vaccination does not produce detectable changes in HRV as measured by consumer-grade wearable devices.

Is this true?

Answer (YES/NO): YES